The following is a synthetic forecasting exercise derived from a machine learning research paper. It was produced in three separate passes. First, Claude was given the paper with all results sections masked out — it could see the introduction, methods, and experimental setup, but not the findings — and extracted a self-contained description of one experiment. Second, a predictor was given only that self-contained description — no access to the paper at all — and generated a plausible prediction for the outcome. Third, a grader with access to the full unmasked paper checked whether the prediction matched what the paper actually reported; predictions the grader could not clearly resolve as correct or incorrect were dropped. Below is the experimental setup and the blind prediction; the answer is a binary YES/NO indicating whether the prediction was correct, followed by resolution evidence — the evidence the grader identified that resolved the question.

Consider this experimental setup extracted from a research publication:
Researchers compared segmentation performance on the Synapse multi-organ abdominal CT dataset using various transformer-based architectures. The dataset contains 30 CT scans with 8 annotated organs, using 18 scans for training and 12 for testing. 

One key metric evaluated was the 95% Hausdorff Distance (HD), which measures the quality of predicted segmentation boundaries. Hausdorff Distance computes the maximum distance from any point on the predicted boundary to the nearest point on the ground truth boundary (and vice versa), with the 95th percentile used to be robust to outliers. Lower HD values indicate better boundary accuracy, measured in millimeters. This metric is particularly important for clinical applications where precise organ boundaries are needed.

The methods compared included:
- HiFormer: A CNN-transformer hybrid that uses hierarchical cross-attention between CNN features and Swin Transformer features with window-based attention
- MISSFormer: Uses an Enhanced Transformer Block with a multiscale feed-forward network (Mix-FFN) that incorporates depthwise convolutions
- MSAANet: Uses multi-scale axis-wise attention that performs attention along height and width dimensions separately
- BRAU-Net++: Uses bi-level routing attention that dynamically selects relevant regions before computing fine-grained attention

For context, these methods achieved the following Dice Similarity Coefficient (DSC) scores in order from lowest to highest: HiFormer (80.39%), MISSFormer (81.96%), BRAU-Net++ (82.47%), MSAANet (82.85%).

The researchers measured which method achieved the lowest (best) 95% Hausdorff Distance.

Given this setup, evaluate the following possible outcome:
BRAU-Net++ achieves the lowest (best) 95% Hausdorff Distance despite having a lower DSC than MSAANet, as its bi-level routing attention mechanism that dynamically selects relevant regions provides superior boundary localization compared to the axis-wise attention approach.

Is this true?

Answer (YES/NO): NO